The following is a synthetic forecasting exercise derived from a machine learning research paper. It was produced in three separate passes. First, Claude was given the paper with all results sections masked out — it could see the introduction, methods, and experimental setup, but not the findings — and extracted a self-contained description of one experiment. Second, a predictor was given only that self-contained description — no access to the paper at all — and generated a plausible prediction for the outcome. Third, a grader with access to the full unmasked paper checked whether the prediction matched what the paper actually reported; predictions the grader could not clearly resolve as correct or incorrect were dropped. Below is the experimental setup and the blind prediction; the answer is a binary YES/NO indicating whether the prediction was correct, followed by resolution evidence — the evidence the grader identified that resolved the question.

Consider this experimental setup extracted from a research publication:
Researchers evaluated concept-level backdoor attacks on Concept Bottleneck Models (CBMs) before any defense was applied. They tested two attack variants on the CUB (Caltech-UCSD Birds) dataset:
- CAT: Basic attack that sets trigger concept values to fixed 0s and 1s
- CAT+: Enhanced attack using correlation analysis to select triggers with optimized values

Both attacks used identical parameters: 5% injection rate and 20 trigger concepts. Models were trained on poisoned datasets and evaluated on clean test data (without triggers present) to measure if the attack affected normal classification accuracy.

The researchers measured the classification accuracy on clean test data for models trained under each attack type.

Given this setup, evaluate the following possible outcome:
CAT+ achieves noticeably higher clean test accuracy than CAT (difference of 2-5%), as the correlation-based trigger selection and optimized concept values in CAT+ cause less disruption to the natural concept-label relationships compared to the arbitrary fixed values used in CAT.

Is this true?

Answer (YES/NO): NO